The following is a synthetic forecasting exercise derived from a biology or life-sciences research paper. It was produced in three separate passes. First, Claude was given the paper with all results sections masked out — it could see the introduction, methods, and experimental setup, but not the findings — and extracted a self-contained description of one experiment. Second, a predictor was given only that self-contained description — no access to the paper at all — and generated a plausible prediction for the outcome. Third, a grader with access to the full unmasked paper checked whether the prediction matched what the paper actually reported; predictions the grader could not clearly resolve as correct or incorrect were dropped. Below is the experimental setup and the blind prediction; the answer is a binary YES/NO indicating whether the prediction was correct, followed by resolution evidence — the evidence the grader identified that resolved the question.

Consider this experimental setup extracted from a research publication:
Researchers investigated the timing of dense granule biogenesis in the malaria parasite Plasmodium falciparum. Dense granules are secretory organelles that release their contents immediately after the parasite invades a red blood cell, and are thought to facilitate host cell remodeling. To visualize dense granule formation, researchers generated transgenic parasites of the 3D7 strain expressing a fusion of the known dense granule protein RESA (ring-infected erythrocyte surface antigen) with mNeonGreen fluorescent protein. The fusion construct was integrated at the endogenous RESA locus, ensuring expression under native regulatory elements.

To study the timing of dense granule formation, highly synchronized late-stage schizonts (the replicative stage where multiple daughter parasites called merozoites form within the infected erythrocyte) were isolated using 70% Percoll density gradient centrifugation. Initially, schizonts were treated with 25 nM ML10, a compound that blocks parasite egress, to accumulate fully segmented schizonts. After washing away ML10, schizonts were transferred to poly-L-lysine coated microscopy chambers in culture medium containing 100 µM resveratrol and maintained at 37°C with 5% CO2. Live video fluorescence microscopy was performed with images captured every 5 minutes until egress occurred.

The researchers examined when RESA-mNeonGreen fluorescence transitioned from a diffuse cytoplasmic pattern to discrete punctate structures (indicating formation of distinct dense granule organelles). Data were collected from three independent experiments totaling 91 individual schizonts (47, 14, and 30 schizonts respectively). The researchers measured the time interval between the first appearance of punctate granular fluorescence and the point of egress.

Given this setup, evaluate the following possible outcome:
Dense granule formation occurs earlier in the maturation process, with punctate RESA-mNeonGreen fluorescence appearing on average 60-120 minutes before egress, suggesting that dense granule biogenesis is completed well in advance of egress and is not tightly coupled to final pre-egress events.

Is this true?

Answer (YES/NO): NO